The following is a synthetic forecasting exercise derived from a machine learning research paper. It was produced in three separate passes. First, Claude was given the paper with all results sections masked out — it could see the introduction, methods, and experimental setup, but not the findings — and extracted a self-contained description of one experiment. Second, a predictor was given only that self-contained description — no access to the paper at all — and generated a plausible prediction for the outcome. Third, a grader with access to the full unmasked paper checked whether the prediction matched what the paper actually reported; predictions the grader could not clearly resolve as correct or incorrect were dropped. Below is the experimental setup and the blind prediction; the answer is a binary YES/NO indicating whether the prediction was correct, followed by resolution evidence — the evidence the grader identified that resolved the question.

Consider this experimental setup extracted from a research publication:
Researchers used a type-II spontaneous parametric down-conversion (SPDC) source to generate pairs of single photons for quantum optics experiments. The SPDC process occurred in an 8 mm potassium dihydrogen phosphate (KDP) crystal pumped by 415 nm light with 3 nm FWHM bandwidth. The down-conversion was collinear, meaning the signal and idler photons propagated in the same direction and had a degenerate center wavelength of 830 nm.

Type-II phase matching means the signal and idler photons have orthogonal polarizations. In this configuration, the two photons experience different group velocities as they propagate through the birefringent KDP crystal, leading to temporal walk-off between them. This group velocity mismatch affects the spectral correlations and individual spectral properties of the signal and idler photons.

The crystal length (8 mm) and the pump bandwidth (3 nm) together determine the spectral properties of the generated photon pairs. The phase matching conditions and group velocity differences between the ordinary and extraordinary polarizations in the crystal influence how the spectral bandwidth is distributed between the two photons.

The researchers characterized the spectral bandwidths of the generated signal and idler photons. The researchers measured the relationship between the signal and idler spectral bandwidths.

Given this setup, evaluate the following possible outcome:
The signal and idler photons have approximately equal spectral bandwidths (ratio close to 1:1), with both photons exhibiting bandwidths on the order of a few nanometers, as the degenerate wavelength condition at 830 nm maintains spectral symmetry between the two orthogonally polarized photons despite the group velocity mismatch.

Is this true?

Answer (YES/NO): NO